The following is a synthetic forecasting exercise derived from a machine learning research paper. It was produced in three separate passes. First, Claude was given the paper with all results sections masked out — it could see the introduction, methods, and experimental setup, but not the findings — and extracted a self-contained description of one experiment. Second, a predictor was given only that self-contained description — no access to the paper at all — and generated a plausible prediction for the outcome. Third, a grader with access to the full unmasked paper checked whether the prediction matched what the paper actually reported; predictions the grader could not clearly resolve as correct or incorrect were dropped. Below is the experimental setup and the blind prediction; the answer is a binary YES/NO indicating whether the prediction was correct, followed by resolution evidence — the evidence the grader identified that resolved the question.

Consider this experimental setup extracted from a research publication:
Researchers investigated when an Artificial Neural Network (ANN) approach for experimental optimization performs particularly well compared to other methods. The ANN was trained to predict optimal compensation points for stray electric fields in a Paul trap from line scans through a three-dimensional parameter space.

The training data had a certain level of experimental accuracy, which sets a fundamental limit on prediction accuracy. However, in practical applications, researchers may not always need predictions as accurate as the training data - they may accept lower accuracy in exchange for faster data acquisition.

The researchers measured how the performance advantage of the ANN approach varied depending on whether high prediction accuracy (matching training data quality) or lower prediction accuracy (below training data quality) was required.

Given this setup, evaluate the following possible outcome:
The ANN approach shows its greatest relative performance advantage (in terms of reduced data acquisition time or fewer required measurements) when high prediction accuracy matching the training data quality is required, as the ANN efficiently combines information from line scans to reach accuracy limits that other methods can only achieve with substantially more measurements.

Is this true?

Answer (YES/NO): NO